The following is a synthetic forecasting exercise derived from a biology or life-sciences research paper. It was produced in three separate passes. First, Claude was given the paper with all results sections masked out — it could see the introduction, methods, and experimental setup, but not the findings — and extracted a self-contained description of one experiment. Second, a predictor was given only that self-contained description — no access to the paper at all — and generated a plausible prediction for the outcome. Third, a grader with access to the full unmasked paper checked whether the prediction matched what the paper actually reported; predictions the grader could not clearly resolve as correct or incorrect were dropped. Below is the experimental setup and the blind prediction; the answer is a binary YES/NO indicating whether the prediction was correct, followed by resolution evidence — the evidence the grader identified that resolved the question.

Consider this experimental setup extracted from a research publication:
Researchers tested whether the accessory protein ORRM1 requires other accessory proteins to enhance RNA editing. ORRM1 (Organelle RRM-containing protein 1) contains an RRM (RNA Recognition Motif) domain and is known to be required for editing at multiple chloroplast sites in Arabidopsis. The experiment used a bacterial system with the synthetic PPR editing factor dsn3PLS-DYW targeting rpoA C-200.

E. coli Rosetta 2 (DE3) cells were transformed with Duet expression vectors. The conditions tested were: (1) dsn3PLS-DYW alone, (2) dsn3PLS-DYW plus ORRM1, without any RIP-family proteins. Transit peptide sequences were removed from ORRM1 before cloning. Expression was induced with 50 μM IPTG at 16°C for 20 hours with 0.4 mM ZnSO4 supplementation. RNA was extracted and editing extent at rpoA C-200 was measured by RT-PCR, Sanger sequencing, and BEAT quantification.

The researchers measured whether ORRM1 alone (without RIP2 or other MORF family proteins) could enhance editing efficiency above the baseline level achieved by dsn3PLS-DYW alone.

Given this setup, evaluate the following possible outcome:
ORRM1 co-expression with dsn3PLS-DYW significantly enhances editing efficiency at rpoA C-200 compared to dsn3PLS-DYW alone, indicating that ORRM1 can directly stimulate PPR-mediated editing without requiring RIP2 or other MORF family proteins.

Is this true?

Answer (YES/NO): YES